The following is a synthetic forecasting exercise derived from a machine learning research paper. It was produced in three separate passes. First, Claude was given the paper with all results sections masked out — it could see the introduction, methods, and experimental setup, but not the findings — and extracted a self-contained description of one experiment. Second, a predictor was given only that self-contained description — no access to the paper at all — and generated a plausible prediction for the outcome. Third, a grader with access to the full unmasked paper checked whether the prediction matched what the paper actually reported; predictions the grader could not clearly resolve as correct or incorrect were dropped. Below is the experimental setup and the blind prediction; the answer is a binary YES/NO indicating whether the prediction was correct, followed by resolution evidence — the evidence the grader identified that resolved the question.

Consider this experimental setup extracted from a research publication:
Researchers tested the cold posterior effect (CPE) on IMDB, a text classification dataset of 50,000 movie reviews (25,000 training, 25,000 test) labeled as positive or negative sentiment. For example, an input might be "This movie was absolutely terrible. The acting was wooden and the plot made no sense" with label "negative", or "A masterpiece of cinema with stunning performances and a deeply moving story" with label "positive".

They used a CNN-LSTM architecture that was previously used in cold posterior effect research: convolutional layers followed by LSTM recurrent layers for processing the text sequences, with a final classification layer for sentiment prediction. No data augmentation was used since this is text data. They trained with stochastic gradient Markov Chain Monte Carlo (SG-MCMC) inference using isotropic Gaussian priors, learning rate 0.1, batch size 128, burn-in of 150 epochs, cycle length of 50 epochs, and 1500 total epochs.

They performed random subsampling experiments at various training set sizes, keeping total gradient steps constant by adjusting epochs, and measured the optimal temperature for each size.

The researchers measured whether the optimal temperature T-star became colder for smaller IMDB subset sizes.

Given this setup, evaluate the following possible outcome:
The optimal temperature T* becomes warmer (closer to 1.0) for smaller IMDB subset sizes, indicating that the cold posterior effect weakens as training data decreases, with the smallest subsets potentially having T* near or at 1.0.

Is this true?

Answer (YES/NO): NO